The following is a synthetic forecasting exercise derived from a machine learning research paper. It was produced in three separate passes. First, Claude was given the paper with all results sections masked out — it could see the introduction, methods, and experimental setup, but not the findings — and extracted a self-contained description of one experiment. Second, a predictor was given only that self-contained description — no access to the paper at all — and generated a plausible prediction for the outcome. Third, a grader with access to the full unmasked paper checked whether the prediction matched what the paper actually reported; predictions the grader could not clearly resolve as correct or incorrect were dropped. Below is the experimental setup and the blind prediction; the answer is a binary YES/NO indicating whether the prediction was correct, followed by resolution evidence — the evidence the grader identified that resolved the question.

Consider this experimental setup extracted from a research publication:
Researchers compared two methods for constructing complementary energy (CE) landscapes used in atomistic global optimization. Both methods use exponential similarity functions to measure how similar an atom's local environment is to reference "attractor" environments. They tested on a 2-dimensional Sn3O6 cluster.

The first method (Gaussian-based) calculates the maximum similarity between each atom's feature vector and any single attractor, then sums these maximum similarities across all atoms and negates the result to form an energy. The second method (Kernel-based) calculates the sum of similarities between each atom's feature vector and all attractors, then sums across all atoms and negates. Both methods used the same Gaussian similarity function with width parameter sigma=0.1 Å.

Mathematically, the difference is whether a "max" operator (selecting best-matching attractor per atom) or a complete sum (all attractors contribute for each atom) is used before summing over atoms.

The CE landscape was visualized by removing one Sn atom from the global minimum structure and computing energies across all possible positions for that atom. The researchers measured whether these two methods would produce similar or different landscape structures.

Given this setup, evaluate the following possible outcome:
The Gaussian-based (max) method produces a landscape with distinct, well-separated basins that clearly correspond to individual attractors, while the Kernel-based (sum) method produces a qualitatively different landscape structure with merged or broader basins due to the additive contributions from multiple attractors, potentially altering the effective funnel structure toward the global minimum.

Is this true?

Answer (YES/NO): NO